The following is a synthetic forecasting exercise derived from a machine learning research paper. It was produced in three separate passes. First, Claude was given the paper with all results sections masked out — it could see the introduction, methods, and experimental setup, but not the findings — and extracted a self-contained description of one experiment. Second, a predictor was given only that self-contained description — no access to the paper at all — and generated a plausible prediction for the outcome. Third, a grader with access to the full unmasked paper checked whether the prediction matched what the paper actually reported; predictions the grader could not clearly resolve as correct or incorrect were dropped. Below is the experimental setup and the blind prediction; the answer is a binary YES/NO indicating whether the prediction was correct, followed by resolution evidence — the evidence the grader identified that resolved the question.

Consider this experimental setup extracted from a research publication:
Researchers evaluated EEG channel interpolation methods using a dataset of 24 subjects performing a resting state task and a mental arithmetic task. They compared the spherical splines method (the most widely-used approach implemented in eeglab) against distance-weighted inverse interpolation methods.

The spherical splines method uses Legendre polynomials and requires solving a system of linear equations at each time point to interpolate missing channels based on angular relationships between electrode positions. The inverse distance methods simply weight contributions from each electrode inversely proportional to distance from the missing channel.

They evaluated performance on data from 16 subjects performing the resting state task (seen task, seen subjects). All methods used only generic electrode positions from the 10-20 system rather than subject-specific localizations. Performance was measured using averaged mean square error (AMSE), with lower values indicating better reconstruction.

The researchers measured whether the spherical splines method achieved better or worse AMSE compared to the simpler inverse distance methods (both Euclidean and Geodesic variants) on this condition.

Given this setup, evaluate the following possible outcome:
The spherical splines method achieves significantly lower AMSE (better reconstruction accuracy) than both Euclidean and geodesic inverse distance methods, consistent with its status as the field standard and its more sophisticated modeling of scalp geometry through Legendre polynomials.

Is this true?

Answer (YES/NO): NO